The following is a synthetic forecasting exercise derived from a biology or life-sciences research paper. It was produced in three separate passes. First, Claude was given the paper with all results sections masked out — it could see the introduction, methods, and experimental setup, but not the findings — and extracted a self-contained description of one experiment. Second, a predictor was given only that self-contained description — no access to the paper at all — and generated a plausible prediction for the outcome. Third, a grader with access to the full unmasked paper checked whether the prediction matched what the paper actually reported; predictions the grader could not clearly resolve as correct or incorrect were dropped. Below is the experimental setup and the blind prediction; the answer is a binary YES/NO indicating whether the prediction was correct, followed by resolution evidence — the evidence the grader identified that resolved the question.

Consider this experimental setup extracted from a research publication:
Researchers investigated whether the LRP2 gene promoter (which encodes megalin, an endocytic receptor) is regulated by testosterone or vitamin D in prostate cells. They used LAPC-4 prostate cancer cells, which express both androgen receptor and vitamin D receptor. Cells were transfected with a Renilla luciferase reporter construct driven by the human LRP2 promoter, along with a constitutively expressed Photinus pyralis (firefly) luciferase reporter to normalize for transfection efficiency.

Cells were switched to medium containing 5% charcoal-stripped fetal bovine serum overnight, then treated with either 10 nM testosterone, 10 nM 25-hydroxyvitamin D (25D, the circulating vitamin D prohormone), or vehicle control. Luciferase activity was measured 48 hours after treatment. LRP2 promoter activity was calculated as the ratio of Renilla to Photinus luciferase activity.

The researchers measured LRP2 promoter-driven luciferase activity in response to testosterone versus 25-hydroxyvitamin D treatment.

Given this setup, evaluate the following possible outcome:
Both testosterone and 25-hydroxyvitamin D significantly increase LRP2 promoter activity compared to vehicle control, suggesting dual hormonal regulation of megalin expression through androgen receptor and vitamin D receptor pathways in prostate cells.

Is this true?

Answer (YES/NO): NO